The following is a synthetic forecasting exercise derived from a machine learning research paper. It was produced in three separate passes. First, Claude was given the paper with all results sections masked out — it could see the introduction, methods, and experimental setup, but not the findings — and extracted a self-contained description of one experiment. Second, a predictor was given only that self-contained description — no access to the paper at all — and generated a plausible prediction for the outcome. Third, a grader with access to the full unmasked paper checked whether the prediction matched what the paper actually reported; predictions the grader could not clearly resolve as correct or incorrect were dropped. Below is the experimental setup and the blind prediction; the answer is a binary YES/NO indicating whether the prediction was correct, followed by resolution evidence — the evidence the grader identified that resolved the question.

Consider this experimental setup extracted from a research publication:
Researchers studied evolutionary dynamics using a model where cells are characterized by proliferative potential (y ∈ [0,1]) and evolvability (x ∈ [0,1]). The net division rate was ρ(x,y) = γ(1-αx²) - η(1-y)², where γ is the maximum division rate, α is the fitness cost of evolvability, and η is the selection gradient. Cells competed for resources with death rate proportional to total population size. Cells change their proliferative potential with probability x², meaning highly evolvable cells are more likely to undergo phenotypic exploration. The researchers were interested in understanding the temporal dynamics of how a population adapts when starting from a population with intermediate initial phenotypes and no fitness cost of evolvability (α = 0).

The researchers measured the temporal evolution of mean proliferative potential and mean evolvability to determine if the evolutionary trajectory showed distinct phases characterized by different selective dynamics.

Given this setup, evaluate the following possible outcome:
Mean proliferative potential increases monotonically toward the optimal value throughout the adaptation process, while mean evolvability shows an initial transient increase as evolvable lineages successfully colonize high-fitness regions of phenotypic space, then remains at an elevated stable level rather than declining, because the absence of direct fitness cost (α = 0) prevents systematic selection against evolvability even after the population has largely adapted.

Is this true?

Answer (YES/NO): NO